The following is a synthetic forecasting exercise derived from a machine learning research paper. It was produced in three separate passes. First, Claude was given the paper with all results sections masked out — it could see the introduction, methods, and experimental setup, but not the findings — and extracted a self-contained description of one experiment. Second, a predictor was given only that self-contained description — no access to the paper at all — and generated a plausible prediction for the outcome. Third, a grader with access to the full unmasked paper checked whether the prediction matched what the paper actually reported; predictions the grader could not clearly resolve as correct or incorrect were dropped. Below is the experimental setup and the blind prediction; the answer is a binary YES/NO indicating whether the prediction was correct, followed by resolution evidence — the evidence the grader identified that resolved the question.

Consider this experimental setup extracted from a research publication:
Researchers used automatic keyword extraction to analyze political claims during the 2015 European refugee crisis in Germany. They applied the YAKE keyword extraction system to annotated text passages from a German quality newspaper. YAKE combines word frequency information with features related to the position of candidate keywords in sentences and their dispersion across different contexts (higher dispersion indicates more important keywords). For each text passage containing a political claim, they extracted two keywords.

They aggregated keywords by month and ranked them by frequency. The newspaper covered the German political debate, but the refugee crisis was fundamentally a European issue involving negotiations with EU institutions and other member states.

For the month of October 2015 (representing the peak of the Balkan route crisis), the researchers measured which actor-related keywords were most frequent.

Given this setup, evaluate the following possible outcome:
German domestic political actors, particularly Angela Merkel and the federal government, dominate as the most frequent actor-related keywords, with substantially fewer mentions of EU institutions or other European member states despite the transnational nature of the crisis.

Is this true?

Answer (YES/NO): YES